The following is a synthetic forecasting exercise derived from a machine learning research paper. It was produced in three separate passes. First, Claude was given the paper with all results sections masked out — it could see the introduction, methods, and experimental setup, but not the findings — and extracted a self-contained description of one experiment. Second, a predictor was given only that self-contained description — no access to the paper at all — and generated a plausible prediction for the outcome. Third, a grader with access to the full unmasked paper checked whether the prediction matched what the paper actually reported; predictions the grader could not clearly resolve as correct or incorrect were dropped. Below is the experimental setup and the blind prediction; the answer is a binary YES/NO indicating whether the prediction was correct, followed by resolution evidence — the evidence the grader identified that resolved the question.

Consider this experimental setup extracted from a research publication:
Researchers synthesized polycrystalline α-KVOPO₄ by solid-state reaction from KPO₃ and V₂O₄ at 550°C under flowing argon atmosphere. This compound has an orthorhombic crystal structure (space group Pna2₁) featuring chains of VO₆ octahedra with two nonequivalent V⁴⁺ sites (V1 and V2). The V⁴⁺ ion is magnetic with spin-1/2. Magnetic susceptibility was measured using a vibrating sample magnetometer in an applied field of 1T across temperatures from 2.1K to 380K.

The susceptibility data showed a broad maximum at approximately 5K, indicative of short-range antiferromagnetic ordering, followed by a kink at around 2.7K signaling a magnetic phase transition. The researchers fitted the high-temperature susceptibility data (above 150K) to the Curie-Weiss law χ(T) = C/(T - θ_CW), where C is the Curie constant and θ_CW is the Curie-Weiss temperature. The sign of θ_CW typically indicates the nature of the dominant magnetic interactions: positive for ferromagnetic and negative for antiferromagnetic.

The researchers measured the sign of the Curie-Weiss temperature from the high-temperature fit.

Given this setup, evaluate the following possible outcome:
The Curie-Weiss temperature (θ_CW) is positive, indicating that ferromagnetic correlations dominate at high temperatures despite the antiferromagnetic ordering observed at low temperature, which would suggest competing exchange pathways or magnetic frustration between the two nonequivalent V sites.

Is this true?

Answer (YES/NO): YES